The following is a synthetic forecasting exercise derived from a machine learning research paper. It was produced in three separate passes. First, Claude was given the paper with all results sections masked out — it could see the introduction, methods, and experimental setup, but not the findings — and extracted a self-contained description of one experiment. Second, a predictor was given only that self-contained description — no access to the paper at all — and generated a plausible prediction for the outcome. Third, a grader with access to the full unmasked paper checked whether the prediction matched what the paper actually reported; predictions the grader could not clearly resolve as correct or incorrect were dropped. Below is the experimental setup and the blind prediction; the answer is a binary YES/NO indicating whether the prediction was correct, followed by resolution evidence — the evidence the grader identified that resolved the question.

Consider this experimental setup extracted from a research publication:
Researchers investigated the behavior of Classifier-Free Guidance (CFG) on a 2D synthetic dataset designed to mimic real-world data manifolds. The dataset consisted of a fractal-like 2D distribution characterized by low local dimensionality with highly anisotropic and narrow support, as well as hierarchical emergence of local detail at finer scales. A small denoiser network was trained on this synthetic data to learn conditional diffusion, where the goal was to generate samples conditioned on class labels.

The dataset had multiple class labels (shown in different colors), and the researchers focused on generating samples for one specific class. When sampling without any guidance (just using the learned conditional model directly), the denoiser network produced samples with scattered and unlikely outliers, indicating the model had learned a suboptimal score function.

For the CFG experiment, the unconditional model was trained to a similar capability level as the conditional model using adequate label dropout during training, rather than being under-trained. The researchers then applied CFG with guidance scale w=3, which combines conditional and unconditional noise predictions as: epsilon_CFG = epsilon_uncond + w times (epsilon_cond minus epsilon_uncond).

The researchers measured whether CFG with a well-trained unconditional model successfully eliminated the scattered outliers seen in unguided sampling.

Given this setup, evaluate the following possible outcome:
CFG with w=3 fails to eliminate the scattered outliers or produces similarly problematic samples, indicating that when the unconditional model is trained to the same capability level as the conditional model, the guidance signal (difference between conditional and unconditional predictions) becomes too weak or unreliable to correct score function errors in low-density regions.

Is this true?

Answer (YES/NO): YES